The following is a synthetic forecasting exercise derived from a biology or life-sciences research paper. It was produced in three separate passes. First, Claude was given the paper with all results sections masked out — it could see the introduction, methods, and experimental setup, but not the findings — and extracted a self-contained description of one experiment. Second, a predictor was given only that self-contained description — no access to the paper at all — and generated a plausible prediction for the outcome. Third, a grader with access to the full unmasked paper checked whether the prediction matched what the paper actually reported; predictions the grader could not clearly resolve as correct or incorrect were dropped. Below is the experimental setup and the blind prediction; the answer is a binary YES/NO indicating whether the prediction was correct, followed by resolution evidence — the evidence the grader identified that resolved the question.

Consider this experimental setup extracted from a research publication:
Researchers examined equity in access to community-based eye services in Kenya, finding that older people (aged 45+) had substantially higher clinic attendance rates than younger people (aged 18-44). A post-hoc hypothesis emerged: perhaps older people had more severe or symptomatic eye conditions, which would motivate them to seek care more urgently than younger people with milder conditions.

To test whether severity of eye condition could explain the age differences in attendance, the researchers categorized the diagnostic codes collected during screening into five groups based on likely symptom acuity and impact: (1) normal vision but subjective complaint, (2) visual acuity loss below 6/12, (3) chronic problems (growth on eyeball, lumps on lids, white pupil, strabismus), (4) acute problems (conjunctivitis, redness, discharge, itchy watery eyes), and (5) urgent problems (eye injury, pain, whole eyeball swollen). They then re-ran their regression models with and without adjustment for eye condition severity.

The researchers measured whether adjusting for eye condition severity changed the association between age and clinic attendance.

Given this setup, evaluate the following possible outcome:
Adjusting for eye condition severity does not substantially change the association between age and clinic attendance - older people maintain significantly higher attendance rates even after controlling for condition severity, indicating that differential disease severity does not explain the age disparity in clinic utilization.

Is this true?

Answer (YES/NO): YES